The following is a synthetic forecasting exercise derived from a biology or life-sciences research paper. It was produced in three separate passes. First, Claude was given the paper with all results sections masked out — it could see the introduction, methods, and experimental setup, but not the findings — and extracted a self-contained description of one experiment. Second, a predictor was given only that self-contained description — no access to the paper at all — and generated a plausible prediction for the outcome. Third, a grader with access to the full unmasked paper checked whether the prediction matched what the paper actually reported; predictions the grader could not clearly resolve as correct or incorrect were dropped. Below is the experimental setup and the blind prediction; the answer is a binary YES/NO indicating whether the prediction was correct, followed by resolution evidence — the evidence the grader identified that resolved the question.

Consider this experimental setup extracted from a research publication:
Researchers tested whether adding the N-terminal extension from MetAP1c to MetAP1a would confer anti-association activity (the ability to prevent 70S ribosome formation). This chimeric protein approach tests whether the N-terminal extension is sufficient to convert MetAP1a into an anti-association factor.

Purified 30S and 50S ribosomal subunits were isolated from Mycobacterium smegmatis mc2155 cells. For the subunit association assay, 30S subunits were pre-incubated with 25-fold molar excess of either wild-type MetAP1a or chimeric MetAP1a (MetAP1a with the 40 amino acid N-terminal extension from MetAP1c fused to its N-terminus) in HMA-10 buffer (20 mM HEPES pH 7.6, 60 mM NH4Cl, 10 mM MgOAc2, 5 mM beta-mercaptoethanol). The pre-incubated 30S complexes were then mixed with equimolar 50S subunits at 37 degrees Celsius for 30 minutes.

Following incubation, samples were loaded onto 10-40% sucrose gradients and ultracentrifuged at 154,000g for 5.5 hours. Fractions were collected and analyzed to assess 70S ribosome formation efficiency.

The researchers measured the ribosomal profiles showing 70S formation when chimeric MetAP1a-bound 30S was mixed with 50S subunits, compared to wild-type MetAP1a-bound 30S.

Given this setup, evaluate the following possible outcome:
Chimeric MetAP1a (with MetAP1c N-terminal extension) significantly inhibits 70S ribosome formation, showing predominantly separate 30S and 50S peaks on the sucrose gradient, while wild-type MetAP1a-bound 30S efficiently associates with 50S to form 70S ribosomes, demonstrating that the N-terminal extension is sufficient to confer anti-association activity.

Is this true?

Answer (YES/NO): YES